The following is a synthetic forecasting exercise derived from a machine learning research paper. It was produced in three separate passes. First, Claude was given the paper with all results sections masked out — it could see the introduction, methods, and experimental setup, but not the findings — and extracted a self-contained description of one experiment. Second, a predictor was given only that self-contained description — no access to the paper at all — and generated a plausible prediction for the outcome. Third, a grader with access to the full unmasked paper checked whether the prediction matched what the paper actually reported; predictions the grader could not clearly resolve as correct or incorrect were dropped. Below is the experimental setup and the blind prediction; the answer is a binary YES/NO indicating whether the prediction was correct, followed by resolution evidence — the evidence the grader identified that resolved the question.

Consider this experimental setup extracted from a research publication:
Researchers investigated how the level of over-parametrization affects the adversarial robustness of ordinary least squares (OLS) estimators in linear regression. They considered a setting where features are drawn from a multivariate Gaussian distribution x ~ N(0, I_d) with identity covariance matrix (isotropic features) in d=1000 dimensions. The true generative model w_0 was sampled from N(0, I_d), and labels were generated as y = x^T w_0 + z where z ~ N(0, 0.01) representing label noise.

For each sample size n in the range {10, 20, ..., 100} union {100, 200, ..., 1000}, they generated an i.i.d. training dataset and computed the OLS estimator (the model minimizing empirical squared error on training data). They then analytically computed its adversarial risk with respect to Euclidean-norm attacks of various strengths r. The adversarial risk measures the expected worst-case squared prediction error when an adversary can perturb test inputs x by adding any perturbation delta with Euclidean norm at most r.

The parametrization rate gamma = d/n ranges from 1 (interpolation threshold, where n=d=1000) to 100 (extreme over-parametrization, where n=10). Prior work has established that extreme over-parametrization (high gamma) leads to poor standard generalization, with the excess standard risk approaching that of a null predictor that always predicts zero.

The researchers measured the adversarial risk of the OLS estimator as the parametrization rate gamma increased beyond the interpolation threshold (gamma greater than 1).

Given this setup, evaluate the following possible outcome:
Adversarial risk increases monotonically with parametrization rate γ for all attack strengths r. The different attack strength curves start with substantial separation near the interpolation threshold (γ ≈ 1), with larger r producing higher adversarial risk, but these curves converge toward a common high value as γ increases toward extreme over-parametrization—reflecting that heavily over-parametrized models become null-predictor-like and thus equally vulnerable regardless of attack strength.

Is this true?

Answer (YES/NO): NO